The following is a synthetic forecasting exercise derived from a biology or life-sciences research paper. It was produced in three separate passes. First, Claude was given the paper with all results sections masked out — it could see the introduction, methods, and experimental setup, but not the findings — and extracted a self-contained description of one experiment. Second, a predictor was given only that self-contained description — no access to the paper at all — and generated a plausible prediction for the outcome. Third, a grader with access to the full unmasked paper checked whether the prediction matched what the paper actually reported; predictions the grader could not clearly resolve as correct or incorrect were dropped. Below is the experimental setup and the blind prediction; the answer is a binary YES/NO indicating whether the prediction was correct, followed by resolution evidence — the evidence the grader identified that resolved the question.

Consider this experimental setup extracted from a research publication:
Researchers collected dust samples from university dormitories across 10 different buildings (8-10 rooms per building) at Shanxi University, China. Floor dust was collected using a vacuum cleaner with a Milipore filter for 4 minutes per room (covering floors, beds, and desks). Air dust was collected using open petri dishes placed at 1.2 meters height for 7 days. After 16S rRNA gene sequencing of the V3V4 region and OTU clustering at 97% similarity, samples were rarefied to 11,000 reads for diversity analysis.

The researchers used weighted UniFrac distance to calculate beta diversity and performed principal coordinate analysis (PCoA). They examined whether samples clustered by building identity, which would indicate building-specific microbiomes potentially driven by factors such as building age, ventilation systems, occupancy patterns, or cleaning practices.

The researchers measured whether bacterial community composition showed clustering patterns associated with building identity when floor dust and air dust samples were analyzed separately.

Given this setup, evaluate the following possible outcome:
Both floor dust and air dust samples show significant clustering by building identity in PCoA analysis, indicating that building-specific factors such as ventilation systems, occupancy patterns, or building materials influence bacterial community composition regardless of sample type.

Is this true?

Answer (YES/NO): NO